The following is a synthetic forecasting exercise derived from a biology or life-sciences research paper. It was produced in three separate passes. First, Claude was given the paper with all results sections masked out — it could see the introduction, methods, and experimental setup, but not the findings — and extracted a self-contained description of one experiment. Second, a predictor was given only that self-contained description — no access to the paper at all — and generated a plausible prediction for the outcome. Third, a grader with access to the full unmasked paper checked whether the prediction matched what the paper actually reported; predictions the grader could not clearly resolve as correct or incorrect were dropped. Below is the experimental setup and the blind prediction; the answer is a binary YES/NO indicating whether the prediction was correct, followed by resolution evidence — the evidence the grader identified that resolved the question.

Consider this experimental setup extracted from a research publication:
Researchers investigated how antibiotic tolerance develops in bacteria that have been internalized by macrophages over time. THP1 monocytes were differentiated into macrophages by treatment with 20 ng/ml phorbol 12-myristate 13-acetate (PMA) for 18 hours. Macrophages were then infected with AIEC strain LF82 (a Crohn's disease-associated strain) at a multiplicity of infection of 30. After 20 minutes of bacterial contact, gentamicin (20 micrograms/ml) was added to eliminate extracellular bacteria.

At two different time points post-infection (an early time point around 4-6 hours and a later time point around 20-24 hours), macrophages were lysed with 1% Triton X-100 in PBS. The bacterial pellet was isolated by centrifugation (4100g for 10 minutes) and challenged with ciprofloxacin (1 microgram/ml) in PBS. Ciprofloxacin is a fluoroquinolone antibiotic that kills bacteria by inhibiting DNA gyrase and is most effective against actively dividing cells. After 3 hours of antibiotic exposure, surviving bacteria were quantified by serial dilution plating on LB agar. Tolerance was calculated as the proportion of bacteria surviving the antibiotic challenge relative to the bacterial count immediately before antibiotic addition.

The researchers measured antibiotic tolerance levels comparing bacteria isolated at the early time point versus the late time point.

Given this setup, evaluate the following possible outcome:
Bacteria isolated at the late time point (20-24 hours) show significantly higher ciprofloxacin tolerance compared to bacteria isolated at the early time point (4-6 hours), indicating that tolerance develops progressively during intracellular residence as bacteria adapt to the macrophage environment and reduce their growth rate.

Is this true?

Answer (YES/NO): YES